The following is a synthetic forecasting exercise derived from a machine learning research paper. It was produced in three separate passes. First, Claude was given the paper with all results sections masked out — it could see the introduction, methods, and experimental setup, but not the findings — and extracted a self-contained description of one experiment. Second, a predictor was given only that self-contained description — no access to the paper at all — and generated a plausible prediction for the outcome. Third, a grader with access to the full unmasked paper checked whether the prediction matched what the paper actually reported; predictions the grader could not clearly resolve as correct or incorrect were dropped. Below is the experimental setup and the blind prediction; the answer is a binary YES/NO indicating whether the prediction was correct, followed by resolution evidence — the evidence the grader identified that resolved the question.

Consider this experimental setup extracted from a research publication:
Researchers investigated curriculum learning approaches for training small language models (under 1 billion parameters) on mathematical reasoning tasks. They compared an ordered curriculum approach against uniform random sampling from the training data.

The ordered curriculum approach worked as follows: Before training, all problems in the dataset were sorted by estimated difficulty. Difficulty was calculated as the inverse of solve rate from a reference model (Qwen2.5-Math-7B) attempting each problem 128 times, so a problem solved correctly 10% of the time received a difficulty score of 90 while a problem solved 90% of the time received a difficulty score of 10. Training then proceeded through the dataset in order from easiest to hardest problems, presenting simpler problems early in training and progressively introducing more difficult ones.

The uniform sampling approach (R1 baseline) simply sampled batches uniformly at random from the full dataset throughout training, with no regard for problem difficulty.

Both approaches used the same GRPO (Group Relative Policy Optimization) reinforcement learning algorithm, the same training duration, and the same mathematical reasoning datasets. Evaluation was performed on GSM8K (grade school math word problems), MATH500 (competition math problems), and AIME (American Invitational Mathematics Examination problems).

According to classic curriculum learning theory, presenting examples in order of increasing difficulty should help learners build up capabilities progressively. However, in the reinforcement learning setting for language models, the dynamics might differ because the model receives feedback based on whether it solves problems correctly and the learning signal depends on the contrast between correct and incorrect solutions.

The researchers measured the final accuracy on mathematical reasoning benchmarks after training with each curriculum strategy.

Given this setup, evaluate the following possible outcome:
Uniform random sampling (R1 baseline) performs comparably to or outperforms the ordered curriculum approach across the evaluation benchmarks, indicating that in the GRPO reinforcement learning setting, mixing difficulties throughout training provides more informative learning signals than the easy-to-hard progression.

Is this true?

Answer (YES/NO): NO